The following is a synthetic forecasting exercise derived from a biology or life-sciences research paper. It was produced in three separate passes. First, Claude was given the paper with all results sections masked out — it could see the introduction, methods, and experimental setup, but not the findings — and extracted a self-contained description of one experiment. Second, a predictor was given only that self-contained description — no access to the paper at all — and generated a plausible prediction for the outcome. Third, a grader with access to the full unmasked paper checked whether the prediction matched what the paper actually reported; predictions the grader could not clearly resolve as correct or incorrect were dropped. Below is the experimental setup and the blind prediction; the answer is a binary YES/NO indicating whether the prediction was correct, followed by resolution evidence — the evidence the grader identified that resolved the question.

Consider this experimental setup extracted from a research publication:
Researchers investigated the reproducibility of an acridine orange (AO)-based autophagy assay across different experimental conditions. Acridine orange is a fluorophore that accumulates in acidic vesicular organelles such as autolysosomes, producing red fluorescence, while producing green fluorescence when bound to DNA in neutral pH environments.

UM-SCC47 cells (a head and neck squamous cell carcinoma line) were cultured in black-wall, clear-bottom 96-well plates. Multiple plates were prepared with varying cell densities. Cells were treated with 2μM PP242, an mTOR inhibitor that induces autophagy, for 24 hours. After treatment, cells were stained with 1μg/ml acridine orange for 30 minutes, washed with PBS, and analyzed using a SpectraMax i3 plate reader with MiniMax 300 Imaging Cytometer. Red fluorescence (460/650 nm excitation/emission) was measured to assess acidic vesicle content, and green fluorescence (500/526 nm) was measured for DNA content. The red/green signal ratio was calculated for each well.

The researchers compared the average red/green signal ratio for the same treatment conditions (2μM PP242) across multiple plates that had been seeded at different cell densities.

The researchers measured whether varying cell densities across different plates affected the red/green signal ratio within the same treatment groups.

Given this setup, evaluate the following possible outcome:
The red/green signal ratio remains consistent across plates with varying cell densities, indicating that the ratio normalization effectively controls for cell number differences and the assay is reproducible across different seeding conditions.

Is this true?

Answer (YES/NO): YES